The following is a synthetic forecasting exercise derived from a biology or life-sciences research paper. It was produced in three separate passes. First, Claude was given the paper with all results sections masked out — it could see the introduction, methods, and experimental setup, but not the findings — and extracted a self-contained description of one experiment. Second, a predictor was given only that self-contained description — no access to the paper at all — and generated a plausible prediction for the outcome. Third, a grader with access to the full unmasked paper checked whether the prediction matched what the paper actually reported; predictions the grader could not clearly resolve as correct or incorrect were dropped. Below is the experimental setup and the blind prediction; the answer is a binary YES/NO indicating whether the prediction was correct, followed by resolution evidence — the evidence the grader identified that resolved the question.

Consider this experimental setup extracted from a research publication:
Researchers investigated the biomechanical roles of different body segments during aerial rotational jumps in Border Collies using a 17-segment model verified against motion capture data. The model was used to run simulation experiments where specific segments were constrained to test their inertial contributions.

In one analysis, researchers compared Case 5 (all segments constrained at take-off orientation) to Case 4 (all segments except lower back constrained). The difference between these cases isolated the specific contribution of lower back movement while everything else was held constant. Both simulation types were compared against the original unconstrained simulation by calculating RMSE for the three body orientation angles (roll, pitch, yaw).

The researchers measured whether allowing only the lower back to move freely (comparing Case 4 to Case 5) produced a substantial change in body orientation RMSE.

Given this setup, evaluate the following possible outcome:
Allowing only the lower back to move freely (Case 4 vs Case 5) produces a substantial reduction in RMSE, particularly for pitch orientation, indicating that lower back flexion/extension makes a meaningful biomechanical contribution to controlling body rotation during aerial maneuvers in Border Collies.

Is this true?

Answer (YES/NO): YES